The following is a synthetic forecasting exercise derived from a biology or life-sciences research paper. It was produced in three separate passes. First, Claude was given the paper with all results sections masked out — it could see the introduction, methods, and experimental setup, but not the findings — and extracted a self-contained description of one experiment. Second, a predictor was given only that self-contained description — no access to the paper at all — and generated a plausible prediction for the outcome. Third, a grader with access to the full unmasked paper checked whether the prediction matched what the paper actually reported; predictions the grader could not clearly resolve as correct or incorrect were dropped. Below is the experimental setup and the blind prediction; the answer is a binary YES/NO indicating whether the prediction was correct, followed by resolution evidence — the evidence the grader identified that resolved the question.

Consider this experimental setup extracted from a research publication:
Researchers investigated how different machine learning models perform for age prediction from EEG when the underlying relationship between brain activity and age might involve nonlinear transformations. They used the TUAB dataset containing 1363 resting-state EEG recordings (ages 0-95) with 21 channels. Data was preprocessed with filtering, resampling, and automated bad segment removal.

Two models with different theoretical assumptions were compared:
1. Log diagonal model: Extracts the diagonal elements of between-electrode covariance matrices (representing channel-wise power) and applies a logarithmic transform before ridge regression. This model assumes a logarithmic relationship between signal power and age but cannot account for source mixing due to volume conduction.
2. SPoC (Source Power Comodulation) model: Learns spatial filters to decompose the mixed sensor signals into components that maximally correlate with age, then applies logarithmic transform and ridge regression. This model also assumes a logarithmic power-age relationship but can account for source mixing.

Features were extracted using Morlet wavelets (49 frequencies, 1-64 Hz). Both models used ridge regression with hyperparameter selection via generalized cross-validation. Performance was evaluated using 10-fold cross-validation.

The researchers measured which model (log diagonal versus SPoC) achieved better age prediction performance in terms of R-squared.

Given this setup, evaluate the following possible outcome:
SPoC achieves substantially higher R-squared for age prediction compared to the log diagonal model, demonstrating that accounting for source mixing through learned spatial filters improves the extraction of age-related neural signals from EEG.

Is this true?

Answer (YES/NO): NO